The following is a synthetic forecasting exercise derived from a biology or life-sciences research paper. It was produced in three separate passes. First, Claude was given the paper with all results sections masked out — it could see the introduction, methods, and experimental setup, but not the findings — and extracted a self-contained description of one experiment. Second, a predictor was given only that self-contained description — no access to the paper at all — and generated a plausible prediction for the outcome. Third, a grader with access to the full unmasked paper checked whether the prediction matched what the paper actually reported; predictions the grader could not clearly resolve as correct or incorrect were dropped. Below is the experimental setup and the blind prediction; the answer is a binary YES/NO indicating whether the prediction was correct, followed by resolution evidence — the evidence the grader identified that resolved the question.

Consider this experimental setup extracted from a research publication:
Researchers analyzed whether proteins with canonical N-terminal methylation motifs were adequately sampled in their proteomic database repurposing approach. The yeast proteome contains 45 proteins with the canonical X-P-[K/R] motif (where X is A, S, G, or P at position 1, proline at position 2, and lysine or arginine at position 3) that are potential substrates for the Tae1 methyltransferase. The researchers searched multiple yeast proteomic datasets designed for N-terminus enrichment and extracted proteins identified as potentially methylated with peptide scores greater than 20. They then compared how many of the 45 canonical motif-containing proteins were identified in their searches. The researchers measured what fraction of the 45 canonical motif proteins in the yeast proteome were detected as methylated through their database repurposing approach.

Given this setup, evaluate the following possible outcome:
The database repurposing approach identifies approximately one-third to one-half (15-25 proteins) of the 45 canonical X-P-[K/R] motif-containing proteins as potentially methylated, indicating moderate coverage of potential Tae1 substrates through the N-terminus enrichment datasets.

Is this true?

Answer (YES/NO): NO